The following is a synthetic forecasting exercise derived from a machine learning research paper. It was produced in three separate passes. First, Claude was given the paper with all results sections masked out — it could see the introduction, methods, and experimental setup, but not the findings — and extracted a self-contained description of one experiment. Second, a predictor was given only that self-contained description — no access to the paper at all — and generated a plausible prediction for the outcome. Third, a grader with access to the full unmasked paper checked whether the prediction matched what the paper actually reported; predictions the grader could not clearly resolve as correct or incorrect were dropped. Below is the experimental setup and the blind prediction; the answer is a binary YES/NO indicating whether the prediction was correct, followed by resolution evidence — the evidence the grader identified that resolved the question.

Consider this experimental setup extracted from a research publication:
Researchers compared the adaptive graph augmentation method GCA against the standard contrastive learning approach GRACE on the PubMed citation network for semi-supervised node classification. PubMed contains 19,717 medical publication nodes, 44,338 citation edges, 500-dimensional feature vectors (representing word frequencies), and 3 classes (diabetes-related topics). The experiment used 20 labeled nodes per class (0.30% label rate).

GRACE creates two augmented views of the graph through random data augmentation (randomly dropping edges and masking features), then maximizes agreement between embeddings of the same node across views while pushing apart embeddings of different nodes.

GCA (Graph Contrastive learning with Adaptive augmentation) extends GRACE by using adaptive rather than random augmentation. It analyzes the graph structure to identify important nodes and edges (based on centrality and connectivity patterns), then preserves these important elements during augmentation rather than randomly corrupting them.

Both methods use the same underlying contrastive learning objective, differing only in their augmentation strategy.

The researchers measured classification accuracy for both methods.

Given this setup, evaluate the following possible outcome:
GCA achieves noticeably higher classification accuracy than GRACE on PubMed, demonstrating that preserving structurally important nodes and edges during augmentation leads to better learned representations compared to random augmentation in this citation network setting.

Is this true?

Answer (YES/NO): YES